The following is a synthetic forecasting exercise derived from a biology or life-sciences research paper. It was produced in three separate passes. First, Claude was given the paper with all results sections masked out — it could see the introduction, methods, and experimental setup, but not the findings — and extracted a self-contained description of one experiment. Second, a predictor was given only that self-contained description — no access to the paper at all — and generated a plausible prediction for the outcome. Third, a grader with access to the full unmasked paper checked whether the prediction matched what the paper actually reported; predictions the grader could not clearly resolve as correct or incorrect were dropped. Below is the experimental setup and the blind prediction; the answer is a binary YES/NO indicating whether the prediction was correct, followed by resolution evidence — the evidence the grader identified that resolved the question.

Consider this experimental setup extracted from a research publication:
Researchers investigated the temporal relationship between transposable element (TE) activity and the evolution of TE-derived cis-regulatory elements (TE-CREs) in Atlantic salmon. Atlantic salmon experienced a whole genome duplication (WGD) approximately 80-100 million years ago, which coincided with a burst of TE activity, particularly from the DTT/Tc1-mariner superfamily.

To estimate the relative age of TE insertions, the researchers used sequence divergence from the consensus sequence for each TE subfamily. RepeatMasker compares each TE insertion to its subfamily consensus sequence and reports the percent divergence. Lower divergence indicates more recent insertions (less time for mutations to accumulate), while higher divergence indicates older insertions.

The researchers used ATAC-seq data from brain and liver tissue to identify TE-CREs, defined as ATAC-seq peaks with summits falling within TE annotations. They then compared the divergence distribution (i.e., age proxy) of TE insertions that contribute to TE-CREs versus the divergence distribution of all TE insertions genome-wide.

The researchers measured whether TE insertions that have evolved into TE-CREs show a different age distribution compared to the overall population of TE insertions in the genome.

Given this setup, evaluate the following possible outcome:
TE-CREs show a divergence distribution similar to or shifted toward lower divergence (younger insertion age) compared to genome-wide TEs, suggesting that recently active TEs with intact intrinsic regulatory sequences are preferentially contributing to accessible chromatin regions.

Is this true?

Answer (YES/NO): NO